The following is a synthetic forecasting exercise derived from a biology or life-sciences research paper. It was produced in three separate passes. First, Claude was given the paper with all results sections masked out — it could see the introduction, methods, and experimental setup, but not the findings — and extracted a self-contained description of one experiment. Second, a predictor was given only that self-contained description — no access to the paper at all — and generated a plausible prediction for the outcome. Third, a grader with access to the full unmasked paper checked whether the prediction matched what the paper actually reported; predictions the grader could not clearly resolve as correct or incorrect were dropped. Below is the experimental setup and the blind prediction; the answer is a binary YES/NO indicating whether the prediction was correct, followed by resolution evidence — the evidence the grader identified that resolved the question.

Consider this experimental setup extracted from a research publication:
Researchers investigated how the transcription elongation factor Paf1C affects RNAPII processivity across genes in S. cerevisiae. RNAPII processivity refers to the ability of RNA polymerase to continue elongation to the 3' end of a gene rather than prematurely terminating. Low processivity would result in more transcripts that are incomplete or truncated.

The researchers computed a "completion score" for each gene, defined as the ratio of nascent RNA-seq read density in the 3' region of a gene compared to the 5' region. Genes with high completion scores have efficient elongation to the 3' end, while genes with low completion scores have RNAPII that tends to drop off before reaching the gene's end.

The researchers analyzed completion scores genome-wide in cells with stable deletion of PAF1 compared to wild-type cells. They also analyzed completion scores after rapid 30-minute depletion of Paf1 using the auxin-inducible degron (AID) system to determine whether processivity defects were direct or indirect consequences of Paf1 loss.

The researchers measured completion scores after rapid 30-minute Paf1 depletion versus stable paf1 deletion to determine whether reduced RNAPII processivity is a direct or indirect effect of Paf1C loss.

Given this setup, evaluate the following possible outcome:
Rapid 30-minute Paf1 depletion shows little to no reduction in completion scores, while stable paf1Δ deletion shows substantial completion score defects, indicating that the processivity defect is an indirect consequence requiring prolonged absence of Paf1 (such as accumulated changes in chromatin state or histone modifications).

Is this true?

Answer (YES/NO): NO